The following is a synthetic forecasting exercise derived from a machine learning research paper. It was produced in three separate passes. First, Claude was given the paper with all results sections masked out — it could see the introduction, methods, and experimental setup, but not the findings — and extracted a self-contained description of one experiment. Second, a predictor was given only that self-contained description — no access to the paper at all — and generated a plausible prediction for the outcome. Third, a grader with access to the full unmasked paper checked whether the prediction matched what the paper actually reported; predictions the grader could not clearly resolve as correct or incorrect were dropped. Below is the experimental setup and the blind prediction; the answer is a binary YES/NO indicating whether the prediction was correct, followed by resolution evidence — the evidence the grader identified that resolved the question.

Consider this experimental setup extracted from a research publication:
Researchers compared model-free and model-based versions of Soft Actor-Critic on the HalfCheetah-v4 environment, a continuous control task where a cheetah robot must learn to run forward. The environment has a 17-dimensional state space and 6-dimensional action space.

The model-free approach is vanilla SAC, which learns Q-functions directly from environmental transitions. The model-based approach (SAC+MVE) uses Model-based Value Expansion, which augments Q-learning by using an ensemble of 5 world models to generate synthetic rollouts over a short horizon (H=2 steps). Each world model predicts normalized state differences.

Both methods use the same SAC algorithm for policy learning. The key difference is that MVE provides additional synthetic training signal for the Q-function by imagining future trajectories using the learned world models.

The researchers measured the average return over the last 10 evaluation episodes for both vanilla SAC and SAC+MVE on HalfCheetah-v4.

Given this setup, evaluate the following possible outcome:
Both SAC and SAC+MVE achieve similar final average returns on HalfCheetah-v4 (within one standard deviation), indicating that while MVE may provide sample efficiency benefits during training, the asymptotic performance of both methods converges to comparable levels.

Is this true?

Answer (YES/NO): YES